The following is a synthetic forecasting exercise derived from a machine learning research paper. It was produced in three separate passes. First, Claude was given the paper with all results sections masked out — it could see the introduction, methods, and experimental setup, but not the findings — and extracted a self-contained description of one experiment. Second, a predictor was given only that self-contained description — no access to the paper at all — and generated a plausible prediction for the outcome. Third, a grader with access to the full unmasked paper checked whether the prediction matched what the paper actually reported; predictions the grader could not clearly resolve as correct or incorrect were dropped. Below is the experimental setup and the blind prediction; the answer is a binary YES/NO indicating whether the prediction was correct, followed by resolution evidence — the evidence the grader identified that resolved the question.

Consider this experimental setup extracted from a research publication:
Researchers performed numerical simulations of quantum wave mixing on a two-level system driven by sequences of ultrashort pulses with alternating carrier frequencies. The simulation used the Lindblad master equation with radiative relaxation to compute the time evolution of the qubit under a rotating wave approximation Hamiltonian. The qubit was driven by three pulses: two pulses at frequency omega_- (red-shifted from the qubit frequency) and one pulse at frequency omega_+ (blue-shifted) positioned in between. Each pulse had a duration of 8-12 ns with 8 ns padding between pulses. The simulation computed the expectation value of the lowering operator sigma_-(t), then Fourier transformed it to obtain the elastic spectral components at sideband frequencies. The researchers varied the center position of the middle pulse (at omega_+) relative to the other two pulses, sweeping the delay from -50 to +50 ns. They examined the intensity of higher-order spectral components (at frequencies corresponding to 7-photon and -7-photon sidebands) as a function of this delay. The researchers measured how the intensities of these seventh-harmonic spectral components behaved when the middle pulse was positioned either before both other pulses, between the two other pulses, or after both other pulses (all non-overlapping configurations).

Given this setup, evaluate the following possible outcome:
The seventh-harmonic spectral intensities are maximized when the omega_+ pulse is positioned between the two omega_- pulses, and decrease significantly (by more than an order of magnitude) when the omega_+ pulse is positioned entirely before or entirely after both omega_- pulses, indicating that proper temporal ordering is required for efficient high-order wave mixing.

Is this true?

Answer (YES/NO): NO